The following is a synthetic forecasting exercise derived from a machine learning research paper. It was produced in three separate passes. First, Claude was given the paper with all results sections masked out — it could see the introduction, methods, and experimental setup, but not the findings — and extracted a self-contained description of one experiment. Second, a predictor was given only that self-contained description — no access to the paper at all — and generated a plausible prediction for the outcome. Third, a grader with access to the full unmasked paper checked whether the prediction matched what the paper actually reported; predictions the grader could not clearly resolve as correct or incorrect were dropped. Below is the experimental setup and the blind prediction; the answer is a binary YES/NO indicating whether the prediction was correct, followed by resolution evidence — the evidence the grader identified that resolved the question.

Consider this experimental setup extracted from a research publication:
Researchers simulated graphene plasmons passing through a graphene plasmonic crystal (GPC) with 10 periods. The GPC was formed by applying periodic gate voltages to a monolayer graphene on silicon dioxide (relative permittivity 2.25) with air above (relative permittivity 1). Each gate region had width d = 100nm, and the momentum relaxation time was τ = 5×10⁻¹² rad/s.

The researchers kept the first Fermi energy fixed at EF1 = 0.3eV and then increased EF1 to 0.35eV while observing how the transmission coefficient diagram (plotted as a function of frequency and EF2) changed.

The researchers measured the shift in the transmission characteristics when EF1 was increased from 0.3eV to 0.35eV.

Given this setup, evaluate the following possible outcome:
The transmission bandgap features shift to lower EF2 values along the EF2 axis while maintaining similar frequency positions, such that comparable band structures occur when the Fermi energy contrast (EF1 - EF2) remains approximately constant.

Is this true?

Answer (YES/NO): NO